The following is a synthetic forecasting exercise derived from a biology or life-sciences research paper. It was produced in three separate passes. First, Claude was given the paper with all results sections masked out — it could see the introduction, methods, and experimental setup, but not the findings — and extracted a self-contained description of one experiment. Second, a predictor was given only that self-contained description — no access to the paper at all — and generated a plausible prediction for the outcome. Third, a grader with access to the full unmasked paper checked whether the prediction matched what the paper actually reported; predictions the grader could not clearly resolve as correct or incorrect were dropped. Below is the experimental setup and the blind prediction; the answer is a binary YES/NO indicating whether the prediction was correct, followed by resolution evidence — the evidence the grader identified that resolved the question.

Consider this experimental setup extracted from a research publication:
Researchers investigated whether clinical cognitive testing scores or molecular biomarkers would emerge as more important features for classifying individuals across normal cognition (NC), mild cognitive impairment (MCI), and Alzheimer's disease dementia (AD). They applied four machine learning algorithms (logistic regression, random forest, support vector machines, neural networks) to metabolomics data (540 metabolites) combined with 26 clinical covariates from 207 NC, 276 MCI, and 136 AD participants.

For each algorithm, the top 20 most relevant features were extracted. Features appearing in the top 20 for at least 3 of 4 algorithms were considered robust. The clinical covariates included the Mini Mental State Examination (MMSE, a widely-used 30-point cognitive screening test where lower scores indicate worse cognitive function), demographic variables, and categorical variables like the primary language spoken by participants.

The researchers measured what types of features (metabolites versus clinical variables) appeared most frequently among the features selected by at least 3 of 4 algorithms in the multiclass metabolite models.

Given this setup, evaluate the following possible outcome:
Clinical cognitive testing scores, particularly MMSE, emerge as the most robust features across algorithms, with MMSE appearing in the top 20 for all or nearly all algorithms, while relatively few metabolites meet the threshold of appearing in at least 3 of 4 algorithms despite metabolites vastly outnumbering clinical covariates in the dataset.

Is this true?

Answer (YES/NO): YES